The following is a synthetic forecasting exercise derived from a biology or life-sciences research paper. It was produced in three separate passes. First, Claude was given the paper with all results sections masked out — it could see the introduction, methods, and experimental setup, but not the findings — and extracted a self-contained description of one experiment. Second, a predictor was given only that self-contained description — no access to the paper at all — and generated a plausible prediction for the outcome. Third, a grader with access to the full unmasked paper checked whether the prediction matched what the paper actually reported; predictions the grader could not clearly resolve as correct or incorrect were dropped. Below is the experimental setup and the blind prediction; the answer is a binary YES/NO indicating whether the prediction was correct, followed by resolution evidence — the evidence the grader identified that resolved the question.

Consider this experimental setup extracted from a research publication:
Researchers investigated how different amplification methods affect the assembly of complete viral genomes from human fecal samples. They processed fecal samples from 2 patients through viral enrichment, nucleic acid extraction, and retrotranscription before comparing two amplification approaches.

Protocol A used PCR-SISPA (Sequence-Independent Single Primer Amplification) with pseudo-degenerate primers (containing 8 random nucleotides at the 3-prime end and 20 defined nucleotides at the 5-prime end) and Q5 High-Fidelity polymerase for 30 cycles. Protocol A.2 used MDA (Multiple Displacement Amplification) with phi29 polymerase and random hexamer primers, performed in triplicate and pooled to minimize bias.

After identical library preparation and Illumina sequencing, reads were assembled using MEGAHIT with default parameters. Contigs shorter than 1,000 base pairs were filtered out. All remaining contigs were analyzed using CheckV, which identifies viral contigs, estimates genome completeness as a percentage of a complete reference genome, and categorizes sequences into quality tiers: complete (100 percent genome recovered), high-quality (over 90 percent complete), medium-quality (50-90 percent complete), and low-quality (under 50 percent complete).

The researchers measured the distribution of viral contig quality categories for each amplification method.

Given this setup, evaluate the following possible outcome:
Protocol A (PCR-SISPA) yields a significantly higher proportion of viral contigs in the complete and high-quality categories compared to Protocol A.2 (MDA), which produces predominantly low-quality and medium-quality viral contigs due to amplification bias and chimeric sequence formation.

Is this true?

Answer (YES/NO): NO